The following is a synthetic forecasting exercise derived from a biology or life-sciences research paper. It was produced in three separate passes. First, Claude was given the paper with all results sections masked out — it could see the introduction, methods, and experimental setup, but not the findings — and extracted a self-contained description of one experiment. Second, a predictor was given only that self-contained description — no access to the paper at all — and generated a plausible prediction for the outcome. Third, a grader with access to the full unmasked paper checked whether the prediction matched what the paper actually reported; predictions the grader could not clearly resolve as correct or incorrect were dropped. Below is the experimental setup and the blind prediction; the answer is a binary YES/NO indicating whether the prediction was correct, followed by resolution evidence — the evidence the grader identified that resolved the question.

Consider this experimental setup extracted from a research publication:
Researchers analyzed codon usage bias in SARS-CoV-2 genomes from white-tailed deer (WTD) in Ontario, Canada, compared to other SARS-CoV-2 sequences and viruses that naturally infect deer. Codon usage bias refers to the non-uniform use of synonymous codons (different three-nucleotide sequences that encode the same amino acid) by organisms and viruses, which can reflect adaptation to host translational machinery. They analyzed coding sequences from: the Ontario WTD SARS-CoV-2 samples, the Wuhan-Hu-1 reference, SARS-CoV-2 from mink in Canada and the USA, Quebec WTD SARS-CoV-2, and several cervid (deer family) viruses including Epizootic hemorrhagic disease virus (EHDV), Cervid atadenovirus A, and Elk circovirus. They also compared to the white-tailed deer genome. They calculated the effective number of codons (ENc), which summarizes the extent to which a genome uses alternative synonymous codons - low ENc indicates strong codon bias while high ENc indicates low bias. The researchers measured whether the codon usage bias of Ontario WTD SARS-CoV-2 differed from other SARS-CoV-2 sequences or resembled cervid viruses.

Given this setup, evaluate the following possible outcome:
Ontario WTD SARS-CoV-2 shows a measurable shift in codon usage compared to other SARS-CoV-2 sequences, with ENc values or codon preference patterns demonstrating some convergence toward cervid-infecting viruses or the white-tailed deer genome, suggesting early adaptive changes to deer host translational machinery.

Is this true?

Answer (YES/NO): NO